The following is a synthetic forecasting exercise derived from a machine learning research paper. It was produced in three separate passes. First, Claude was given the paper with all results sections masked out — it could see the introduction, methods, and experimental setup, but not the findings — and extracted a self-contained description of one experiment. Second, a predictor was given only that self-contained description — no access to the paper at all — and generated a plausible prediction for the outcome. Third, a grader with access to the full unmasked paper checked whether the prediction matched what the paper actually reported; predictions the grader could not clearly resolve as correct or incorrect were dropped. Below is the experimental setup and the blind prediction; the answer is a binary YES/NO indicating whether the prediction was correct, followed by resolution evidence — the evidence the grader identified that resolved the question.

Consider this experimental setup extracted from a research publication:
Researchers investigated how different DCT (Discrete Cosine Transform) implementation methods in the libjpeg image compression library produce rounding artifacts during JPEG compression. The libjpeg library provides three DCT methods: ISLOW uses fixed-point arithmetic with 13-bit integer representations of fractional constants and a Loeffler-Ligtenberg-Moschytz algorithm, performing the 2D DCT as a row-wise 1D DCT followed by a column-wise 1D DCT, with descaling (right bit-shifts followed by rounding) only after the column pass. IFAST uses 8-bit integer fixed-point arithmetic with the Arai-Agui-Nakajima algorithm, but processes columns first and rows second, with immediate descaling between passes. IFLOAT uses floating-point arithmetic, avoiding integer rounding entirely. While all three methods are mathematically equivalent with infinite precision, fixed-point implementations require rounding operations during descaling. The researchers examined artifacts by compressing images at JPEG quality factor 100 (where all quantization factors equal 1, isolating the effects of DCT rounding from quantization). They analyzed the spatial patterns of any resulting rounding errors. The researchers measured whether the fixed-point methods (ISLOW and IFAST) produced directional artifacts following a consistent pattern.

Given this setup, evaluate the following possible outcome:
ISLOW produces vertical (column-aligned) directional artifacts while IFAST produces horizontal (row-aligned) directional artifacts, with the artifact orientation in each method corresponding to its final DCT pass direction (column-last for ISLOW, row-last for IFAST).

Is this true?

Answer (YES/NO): NO